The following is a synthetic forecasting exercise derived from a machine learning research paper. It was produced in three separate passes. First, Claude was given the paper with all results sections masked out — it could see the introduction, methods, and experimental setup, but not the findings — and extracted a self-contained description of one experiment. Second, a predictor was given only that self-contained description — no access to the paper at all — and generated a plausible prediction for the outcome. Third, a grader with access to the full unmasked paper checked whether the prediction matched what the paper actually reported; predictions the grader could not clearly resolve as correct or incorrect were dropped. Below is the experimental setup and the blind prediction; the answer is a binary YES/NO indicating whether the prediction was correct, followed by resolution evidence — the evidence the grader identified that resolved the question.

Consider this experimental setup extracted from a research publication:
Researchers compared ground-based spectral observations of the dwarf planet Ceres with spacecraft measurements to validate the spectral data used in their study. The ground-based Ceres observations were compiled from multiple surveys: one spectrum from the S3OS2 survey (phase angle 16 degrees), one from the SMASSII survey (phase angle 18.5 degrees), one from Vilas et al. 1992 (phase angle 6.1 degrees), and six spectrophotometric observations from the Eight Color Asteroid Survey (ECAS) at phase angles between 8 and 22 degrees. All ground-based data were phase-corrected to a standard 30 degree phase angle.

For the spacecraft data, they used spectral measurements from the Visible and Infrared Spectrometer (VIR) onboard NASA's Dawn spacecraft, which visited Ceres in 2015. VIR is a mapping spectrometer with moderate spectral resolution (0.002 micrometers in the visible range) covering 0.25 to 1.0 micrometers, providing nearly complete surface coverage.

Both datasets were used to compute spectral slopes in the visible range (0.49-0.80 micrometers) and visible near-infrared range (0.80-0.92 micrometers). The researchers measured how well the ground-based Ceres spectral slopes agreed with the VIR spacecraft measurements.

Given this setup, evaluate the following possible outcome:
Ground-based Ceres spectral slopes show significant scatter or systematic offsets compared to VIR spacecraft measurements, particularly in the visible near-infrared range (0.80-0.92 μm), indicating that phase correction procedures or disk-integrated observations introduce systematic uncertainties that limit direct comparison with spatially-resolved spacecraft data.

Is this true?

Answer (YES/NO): NO